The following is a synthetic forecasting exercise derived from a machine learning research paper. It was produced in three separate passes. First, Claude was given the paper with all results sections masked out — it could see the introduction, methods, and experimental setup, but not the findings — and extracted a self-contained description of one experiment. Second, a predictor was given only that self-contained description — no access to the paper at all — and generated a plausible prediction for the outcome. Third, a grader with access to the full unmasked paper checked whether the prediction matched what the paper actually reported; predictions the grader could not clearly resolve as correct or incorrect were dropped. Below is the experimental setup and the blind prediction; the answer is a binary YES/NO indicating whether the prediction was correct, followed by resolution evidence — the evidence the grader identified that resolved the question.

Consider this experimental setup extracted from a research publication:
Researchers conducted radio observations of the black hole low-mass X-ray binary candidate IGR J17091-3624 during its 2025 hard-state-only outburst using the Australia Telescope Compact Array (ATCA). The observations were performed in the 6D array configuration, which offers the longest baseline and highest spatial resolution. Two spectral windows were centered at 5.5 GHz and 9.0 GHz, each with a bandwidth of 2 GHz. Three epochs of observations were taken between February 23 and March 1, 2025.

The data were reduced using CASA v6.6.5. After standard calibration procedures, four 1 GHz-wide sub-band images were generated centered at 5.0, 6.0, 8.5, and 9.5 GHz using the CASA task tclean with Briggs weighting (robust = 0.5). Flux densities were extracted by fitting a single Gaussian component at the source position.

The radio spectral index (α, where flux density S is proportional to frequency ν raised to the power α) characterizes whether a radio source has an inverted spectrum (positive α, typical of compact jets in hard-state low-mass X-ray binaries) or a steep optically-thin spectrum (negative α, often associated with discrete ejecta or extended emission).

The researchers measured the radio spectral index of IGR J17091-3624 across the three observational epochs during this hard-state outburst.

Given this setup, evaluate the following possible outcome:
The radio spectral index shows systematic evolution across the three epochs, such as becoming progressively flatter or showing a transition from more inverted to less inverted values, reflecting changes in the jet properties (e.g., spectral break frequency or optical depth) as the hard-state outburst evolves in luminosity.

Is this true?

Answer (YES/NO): NO